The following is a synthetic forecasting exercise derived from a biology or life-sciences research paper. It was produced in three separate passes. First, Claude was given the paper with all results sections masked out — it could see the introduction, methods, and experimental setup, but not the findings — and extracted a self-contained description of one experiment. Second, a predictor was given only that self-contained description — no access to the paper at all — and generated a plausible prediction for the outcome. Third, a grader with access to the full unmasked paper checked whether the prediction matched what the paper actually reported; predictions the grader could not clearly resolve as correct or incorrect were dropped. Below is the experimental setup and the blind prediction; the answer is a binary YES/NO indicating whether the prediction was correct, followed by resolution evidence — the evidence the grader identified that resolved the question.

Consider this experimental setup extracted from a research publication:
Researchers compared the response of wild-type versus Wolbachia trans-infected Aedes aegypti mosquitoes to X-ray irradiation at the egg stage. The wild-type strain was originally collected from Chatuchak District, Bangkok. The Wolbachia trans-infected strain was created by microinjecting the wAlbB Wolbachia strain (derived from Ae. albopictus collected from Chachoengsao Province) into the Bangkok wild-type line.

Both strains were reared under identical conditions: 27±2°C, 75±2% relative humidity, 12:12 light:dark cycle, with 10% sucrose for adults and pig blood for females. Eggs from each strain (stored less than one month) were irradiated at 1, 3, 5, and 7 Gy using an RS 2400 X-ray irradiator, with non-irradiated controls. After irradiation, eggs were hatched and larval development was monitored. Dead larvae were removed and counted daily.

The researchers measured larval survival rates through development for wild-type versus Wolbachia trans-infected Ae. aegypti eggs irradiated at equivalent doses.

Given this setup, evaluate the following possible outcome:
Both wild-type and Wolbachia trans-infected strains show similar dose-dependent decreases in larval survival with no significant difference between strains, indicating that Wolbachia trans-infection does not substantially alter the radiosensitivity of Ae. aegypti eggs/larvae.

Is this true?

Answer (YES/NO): NO